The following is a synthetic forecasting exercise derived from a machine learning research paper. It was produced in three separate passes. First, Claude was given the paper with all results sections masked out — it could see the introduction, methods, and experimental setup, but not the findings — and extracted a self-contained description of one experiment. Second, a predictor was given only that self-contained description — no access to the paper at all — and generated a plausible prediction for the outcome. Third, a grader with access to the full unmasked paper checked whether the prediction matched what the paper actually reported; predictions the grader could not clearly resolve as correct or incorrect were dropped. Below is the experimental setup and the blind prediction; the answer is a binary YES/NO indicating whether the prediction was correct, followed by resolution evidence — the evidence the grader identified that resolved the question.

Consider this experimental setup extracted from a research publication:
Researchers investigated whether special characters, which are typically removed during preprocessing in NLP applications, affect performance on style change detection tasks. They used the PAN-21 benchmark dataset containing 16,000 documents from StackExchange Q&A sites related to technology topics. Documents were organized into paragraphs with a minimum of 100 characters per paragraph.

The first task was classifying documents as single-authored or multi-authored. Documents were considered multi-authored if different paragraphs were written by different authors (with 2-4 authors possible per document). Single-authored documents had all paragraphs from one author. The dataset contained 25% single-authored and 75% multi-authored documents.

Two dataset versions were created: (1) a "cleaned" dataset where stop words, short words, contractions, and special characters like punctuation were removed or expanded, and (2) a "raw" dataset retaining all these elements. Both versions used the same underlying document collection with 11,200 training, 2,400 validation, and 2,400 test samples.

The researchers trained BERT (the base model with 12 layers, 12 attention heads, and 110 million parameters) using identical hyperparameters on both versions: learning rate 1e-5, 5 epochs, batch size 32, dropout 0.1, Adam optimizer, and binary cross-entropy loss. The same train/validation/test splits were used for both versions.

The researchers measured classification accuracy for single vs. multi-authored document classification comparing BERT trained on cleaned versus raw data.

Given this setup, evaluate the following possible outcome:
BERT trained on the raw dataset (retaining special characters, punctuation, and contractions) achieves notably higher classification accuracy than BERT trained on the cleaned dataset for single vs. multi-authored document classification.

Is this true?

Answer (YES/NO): NO